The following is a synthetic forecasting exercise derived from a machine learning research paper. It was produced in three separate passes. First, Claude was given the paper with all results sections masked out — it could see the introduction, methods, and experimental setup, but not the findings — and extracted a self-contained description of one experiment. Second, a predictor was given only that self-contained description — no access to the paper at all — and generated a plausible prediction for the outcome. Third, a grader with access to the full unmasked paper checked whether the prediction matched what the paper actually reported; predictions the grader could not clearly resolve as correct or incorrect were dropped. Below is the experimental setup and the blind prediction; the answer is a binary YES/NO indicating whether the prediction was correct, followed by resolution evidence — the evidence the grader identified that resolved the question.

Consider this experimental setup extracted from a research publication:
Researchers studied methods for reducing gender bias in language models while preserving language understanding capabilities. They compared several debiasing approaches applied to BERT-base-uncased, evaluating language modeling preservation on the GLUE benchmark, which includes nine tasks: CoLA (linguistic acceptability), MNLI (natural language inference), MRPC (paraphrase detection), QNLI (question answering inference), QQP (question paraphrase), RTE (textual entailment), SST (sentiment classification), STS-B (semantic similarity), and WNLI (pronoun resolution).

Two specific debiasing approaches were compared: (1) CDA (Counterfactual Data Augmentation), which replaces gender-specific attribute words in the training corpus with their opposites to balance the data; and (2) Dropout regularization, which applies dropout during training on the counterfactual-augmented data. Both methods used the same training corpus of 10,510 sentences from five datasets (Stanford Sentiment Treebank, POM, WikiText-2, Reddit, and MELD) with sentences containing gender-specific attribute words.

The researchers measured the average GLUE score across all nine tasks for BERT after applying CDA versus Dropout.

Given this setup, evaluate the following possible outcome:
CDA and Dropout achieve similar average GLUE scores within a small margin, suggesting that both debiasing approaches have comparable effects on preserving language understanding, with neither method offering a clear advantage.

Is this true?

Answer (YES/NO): YES